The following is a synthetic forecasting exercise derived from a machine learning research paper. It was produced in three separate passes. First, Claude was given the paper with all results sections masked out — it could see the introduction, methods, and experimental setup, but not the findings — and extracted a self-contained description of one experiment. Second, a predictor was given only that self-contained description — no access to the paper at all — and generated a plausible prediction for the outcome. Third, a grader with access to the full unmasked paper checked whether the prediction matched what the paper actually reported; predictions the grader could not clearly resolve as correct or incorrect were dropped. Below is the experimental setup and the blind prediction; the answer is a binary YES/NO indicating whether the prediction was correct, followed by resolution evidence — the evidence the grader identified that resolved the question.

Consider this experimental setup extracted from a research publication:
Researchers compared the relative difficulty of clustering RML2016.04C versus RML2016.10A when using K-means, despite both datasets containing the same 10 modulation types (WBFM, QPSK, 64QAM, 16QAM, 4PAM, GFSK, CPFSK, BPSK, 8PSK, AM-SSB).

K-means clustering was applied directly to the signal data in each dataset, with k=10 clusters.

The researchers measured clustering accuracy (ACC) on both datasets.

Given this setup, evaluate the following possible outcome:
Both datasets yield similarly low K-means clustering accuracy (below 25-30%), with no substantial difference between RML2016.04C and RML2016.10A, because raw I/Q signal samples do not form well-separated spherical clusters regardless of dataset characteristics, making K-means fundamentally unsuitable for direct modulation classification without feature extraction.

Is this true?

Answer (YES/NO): NO